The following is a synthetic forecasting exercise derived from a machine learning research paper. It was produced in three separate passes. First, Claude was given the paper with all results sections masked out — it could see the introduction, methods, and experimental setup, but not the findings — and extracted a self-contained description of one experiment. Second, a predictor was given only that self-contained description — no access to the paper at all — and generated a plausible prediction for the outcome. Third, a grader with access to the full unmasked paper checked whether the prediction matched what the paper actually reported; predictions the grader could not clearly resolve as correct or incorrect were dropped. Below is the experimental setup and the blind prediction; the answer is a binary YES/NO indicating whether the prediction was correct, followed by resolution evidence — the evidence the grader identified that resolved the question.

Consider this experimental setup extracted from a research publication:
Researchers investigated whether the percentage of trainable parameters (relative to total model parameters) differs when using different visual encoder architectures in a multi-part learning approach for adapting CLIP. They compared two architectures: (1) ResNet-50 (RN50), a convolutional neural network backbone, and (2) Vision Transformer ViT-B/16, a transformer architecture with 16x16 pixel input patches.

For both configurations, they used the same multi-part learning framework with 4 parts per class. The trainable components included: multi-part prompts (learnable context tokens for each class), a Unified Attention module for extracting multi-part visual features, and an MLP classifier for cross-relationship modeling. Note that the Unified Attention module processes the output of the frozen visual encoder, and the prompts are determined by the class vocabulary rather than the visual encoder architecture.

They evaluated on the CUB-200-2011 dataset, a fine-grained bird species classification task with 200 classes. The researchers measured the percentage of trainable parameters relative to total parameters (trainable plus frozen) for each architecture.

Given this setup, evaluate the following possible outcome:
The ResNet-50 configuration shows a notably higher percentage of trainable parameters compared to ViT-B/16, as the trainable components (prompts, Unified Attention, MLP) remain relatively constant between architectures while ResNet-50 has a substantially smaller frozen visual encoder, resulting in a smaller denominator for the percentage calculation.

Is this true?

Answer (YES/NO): YES